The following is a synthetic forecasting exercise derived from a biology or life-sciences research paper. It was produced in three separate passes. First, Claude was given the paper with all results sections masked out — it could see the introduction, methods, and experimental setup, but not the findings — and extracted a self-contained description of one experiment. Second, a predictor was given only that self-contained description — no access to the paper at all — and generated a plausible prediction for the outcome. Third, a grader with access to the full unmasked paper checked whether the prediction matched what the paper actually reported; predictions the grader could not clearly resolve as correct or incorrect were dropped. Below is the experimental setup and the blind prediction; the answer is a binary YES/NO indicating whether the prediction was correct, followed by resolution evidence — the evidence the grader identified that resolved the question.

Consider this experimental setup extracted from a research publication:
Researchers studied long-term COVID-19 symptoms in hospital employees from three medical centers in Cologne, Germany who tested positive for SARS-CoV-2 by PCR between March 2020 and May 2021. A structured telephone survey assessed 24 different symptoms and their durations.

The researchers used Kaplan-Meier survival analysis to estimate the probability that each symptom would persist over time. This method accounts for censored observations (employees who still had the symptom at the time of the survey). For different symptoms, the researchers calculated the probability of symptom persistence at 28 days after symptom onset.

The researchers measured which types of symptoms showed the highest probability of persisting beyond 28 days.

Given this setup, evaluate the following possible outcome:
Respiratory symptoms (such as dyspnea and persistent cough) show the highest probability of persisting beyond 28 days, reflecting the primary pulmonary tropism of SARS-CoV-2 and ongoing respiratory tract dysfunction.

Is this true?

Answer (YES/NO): NO